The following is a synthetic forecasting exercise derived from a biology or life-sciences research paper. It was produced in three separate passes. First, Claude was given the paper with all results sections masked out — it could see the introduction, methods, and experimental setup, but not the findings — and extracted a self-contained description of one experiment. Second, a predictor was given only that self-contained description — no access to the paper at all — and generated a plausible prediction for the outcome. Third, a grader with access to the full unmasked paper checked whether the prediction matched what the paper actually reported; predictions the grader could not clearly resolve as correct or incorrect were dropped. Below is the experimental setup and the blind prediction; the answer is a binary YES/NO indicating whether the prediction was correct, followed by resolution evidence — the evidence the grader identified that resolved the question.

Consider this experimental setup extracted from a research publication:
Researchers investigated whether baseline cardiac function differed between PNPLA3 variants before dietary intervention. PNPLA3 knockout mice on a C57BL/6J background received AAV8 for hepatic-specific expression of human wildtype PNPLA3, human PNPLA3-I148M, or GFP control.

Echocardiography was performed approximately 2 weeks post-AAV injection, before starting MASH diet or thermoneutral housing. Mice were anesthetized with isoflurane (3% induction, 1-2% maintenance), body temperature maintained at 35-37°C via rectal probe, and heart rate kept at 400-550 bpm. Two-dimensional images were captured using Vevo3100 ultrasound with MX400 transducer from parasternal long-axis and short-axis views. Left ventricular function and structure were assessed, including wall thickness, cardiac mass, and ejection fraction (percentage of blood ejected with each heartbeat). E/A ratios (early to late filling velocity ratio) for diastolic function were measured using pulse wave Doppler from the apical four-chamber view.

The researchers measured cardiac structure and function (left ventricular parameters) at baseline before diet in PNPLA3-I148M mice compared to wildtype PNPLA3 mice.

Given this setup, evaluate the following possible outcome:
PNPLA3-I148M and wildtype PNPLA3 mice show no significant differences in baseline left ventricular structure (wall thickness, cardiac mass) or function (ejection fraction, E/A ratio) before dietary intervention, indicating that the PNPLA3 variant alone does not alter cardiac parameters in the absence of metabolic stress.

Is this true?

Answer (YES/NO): YES